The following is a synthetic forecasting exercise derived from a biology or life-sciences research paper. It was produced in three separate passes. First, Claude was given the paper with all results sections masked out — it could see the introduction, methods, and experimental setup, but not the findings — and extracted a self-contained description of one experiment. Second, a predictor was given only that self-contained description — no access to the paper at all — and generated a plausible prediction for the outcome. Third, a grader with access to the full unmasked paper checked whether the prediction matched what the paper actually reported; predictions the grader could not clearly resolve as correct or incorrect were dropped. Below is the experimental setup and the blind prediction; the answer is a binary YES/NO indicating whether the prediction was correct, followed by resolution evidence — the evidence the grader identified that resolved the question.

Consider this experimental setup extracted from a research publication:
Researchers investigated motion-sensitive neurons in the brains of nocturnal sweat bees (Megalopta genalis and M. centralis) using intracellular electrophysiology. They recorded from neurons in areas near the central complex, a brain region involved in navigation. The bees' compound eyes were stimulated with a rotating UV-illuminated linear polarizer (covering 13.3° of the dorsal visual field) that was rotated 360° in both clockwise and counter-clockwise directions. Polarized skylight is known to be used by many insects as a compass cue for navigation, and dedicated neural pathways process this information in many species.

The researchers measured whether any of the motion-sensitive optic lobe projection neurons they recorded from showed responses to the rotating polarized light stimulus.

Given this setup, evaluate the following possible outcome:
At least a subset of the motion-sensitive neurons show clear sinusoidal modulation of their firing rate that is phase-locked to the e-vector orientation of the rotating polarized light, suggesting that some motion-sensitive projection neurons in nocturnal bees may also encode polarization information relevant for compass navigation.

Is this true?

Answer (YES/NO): NO